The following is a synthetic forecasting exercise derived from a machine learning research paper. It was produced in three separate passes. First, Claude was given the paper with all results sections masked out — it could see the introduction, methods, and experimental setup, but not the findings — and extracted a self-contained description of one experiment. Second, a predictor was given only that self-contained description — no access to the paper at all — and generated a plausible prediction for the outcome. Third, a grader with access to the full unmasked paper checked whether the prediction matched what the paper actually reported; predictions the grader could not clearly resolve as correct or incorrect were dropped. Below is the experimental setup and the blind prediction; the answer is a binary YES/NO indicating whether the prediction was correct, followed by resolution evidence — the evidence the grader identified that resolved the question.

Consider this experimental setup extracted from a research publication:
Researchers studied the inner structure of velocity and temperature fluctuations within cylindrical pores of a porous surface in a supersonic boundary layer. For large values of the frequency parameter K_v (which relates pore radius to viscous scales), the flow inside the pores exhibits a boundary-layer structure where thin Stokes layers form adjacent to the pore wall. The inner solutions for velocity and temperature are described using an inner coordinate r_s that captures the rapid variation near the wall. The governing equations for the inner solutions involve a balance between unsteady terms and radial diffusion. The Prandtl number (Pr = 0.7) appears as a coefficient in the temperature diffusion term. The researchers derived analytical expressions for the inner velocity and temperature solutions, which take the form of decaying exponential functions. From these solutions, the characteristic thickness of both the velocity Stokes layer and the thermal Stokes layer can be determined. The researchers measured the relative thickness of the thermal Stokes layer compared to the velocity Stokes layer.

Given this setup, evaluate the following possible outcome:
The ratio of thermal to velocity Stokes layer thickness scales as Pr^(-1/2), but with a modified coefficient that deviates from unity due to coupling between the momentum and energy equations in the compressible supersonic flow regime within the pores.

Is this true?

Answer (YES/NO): NO